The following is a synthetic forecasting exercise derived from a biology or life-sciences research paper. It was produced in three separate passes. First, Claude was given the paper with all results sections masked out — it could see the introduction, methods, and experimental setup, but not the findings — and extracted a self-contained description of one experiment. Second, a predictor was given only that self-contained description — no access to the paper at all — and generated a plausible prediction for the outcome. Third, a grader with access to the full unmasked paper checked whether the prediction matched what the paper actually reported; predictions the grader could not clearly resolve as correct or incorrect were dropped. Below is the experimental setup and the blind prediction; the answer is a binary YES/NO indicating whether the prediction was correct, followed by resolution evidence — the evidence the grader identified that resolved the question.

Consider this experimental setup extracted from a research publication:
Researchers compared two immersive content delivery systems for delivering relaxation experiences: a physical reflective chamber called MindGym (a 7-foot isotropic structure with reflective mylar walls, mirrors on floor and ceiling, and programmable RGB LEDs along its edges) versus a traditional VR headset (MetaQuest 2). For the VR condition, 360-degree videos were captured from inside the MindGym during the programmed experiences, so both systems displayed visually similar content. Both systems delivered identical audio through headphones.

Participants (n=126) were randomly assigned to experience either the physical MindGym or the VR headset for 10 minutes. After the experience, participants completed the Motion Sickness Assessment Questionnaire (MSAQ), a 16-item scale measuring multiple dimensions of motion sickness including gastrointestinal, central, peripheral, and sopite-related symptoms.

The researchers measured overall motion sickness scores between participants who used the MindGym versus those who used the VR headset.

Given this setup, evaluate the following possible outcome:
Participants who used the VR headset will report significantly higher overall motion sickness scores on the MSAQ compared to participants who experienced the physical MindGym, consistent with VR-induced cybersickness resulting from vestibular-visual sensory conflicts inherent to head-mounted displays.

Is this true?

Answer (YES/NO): NO